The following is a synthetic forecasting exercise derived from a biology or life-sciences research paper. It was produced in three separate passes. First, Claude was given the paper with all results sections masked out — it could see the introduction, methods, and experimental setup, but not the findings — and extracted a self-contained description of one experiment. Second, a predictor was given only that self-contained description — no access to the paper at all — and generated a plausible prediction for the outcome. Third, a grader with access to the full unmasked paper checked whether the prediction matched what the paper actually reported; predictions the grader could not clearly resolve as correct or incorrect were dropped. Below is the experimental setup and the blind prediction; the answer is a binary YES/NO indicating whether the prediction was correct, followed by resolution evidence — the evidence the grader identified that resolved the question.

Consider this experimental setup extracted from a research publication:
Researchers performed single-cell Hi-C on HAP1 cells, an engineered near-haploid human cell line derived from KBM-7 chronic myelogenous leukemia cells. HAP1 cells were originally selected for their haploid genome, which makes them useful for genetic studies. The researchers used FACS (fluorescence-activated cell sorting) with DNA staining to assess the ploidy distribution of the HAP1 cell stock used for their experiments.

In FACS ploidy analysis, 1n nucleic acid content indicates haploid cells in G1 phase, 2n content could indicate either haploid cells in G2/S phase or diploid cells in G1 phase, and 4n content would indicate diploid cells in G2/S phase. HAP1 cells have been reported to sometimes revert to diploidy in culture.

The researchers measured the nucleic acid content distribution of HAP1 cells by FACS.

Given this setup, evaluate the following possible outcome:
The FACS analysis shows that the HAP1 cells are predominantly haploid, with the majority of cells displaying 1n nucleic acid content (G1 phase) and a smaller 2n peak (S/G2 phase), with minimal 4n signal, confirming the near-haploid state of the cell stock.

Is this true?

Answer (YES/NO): NO